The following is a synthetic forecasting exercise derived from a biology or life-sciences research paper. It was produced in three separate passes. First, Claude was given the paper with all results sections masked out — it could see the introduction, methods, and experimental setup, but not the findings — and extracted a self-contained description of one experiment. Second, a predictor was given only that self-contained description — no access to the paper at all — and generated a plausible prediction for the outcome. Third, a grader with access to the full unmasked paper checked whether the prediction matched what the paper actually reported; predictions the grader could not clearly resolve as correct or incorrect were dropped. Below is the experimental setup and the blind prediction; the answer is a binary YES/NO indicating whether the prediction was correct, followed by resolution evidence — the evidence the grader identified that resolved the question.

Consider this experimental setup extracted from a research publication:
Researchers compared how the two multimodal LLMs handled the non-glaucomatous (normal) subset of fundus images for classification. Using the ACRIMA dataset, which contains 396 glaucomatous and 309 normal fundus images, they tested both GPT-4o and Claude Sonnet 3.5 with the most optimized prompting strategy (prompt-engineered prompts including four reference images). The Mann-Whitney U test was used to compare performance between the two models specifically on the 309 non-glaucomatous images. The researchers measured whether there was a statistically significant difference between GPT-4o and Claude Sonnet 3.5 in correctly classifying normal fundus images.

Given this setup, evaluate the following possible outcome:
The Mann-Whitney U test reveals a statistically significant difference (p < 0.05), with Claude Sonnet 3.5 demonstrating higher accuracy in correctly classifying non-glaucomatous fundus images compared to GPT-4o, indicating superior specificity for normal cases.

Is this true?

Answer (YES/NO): NO